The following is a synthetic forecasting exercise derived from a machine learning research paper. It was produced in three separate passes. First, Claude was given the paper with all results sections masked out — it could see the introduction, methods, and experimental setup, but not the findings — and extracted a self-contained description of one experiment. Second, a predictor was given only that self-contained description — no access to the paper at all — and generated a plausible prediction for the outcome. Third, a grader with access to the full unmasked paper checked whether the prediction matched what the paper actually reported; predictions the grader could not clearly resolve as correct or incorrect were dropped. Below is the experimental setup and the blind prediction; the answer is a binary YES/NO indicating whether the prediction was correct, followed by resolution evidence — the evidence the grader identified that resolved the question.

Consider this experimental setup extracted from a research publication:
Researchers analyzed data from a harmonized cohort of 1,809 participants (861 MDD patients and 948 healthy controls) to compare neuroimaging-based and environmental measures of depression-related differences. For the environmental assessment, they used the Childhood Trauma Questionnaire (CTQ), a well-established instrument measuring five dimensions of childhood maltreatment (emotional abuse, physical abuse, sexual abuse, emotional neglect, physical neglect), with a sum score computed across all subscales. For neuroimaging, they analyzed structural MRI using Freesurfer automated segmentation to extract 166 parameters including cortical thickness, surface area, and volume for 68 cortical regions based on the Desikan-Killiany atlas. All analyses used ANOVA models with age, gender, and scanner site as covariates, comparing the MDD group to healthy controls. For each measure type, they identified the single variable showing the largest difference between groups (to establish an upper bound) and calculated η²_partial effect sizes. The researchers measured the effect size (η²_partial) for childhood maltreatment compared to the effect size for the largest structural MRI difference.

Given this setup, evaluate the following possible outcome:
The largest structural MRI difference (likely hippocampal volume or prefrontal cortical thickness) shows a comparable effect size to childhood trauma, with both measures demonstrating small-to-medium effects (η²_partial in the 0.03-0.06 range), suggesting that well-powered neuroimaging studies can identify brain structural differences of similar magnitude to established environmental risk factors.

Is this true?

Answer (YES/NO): NO